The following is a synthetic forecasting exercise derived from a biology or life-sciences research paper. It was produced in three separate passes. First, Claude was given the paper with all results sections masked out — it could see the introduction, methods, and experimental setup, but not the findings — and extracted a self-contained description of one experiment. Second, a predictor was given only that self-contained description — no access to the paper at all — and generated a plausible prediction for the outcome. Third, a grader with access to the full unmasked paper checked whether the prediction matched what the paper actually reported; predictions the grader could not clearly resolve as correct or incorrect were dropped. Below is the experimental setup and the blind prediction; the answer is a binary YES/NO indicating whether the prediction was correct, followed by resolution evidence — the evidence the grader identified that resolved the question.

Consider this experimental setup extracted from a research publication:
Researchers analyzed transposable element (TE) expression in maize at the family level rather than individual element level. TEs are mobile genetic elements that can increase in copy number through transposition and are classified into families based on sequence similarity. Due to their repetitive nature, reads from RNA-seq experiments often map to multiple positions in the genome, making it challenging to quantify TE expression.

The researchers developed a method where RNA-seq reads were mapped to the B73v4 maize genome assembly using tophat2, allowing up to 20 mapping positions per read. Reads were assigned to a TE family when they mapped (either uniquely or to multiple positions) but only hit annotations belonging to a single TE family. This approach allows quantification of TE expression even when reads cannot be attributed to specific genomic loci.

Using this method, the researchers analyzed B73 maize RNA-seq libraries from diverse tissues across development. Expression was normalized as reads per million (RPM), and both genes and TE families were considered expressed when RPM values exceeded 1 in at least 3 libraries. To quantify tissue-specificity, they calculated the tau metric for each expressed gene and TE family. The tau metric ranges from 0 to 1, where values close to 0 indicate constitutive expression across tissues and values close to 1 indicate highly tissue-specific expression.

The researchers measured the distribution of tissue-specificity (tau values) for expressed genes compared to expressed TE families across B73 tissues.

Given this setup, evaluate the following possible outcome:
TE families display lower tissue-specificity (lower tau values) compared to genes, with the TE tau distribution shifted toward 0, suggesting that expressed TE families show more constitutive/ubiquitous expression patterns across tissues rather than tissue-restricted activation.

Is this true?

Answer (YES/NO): NO